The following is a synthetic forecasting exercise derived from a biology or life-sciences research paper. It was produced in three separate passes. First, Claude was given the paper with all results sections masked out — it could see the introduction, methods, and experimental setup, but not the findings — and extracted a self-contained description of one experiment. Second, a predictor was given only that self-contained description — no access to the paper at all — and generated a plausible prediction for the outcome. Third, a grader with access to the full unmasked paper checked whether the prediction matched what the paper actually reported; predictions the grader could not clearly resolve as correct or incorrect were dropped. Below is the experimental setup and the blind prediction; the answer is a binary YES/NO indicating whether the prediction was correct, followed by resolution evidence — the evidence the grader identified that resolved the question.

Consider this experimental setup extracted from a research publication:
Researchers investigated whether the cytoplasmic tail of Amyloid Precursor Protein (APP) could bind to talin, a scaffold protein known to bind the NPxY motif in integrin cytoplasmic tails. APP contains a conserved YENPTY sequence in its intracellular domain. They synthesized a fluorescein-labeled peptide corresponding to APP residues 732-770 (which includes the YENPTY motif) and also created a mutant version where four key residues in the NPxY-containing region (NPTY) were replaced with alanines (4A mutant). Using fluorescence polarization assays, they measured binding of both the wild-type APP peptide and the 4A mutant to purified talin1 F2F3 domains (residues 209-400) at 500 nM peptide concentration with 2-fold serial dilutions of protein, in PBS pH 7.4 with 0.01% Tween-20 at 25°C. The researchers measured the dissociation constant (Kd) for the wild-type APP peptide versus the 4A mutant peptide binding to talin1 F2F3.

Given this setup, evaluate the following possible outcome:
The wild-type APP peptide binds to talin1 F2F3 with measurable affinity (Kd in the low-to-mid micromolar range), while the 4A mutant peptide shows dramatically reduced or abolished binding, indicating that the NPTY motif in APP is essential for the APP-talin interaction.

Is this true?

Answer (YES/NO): NO